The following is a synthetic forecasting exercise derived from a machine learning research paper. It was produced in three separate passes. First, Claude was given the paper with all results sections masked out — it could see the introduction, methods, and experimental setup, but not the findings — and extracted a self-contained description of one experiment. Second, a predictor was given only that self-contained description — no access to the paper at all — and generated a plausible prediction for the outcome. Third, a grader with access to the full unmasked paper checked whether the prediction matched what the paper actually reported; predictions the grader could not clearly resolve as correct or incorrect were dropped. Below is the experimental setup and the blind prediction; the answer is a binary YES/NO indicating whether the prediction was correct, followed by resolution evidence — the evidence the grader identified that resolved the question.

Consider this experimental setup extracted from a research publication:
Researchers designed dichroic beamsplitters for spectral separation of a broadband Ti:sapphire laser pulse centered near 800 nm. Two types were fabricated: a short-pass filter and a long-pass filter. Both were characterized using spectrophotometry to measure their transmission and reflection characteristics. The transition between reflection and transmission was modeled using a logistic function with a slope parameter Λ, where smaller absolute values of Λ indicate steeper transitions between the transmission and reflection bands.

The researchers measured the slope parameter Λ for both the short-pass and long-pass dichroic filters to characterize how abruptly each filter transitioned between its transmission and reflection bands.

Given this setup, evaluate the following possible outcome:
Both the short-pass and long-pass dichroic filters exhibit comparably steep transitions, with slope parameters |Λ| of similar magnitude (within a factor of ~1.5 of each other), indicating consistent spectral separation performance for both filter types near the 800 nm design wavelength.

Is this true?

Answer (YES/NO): NO